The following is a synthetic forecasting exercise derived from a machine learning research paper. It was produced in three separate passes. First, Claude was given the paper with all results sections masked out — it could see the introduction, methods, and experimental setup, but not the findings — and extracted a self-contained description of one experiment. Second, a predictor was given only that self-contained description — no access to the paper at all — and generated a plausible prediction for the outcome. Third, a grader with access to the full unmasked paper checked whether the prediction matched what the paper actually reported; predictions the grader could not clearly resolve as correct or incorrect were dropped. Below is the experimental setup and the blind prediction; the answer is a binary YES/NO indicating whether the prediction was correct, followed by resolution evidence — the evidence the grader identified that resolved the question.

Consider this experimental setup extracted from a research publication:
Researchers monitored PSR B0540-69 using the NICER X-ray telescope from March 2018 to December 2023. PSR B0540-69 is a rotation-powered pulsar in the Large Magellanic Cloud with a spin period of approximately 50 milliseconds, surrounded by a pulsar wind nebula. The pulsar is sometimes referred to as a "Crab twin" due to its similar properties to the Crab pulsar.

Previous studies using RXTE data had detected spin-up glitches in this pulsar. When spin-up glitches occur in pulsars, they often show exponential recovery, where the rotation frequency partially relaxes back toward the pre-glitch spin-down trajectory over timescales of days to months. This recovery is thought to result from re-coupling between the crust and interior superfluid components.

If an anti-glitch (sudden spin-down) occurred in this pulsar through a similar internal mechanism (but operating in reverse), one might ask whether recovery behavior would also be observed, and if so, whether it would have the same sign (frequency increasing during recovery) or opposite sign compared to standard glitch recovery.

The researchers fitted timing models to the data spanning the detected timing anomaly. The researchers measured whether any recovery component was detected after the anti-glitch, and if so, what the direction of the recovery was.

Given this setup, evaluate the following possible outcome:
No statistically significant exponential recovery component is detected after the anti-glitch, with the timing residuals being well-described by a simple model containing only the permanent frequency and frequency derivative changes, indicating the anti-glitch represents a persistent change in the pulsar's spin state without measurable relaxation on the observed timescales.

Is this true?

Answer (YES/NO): YES